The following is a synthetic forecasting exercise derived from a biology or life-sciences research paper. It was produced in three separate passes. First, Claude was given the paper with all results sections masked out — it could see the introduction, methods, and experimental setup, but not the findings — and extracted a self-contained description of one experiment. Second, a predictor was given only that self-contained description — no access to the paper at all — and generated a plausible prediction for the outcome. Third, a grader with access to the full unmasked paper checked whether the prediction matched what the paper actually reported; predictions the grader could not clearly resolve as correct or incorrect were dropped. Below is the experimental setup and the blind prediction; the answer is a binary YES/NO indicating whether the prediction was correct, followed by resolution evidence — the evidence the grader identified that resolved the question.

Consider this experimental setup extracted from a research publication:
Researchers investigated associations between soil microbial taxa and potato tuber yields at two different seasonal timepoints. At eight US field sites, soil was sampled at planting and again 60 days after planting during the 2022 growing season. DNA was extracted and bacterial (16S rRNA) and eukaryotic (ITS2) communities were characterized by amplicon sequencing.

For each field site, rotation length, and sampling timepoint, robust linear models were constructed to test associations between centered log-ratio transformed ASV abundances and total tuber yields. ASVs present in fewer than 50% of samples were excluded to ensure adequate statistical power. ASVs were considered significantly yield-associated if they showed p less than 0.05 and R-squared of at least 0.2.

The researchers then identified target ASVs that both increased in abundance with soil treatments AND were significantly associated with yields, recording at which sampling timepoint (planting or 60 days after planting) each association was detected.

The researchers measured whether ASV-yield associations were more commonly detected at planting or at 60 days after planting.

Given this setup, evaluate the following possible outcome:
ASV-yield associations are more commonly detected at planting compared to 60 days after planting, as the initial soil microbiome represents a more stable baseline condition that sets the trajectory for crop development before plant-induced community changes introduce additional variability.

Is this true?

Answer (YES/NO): NO